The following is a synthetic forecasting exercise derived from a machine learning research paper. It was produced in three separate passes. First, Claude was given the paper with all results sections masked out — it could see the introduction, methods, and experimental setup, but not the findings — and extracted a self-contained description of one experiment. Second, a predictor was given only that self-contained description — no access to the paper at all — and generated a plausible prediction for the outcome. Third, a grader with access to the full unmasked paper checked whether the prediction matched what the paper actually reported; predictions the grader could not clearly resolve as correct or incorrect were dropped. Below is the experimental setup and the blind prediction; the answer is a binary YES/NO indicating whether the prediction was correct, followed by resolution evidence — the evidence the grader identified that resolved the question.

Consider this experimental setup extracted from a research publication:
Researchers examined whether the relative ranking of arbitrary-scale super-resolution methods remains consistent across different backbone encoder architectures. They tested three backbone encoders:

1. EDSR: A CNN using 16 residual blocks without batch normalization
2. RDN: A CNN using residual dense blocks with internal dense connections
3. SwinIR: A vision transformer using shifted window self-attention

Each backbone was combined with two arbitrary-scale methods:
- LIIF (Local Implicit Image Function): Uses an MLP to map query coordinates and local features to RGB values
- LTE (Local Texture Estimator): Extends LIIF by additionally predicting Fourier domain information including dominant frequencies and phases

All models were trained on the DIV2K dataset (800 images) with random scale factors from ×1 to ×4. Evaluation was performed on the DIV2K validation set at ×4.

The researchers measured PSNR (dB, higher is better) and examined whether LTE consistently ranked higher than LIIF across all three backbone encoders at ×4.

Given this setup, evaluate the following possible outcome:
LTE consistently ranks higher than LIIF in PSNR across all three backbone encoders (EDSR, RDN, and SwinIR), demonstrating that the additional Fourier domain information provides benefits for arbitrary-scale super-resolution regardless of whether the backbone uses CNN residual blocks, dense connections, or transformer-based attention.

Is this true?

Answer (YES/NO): YES